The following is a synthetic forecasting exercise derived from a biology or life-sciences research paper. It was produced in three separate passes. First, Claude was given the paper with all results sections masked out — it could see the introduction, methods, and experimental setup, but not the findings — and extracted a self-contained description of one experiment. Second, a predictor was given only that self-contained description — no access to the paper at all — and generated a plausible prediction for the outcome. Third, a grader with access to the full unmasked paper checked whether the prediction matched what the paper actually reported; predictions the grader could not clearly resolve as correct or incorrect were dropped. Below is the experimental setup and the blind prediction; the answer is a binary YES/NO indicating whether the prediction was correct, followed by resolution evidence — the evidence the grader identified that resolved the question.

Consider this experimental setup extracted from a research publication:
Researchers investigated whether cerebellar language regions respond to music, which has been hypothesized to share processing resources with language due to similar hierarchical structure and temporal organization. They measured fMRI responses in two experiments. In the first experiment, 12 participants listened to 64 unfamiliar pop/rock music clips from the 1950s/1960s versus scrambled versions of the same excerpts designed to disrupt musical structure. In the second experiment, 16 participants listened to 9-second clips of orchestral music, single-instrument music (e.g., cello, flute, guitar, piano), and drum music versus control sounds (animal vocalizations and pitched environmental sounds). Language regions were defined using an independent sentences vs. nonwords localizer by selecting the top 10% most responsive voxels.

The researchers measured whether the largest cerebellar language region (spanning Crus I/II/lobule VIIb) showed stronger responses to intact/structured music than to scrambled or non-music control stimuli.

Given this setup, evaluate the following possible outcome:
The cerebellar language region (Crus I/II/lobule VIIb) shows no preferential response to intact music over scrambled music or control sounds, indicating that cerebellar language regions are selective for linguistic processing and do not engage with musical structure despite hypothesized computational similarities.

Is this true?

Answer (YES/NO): YES